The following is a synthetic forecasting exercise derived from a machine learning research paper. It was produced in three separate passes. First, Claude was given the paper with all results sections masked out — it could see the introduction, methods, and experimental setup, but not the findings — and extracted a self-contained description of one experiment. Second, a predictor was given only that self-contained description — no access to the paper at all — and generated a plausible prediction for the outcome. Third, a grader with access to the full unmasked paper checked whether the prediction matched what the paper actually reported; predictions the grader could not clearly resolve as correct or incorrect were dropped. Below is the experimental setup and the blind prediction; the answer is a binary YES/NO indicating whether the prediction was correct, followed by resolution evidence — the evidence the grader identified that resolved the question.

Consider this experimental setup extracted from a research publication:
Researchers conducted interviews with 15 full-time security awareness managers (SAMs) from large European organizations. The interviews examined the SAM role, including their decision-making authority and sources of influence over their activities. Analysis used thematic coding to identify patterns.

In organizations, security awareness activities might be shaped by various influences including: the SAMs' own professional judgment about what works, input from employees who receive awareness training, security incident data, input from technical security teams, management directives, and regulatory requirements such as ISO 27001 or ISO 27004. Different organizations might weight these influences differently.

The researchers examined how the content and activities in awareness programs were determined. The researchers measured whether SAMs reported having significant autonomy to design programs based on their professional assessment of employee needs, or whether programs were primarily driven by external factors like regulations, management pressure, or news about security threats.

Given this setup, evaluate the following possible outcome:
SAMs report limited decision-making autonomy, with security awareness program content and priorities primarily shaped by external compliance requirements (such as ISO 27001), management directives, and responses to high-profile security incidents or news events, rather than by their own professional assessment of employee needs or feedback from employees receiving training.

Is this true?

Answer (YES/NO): NO